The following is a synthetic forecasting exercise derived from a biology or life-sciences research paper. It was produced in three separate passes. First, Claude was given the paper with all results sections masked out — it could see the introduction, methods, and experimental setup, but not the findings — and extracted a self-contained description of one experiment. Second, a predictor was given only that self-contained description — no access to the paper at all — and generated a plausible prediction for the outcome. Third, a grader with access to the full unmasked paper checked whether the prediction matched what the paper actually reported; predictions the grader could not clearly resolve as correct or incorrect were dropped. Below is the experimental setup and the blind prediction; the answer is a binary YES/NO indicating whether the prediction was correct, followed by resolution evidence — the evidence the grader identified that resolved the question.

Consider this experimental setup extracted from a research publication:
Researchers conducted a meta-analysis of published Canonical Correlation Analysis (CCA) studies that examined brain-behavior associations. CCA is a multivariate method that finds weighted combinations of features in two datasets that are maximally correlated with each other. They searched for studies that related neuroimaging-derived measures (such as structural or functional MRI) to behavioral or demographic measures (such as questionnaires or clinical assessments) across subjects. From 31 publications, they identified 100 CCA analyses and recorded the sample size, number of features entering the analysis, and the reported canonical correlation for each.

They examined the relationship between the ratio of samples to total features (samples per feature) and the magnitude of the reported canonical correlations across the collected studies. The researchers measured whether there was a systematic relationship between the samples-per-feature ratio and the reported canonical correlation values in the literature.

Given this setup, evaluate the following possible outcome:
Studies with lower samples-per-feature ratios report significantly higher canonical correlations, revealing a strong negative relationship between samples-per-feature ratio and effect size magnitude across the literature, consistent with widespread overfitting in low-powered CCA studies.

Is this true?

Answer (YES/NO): YES